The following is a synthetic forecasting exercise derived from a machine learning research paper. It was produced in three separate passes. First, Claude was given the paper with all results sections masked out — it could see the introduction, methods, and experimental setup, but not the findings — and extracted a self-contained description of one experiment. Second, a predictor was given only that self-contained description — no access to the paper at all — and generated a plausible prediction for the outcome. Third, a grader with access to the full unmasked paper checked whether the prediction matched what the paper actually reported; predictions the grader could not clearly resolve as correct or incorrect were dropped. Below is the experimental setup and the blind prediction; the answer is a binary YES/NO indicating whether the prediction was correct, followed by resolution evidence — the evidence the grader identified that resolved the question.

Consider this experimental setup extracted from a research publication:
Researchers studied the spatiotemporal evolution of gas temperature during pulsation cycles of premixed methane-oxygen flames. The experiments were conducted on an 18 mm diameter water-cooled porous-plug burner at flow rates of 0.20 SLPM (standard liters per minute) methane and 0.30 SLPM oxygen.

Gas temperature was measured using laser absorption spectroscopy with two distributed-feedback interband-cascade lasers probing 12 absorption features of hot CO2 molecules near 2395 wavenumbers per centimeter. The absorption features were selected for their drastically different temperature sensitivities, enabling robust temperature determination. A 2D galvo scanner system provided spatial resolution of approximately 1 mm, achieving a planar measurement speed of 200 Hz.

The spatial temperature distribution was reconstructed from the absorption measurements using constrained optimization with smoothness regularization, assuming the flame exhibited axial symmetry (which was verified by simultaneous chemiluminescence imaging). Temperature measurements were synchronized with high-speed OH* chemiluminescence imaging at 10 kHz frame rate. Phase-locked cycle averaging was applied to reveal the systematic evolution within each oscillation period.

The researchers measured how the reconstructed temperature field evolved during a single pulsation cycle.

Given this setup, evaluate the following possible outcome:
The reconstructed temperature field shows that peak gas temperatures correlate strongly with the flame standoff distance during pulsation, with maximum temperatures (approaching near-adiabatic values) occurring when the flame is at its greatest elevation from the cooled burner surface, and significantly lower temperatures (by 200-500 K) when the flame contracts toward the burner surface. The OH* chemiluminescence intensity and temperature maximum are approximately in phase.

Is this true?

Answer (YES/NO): NO